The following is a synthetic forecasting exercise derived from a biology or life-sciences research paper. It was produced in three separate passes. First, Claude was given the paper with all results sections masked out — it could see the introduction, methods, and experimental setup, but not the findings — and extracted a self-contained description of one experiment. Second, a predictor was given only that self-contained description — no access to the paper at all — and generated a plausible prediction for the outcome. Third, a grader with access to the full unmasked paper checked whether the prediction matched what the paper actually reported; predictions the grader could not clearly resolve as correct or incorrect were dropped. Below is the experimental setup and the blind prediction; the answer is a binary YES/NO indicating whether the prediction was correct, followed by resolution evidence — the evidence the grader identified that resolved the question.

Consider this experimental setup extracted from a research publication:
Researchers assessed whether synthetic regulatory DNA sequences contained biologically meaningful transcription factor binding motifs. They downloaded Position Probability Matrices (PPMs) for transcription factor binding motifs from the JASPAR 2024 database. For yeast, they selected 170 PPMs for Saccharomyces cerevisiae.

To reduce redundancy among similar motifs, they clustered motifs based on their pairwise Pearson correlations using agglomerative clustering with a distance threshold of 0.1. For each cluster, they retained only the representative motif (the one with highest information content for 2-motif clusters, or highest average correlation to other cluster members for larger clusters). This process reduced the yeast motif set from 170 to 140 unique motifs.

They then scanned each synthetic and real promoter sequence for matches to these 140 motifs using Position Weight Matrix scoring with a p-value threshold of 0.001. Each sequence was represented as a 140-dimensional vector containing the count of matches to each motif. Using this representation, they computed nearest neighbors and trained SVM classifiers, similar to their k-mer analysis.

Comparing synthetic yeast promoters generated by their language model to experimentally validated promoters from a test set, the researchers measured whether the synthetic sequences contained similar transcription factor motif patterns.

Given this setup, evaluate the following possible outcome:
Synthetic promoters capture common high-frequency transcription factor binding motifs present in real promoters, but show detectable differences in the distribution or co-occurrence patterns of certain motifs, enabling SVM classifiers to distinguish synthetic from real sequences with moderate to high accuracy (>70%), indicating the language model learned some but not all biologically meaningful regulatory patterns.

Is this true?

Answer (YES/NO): NO